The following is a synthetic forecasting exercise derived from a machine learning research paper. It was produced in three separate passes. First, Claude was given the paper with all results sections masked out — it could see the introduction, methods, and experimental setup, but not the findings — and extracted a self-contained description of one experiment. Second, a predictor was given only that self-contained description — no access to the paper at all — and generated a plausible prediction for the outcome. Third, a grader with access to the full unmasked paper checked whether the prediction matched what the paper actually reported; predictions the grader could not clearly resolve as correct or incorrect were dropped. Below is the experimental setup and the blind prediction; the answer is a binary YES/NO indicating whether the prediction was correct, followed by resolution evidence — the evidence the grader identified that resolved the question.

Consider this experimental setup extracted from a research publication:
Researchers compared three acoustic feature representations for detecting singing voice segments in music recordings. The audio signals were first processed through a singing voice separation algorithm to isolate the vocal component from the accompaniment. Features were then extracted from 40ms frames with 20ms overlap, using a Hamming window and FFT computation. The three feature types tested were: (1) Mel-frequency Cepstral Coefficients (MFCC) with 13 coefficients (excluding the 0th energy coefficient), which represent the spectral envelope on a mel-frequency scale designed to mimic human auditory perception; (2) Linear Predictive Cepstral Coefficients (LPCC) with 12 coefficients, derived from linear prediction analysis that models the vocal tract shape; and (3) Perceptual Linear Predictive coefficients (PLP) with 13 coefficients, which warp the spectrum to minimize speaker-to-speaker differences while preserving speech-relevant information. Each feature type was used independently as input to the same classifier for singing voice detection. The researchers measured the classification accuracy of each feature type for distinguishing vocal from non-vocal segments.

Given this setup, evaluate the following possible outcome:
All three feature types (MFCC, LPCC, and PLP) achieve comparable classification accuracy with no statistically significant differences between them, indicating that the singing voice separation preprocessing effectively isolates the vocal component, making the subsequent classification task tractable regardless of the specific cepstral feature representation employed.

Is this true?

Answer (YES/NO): NO